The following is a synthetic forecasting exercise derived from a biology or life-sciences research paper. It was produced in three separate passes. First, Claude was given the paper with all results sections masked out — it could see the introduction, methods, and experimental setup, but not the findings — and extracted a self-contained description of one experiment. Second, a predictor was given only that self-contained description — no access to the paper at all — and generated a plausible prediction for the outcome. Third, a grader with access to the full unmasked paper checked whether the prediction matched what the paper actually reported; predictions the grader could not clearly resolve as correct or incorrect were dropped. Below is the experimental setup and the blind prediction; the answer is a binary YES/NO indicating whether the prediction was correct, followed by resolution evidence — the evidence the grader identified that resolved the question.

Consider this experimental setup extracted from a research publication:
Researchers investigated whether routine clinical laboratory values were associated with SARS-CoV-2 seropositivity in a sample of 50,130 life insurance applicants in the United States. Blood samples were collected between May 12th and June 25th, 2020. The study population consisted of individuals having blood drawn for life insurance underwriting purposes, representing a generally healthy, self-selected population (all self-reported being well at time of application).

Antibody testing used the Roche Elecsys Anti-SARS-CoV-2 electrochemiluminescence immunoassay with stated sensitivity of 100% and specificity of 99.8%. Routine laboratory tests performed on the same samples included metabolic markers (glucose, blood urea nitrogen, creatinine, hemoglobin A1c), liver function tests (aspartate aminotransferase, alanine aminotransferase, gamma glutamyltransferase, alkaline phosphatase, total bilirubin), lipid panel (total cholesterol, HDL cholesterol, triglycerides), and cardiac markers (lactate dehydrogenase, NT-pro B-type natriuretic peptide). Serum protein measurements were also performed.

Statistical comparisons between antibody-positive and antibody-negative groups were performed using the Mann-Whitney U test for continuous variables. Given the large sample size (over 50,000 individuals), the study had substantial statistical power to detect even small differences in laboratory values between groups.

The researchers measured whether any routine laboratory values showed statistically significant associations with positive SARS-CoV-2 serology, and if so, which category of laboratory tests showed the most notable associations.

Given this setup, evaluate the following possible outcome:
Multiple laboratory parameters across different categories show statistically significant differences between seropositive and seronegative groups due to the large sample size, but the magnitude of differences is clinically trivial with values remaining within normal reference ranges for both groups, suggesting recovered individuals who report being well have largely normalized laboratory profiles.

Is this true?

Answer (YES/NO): YES